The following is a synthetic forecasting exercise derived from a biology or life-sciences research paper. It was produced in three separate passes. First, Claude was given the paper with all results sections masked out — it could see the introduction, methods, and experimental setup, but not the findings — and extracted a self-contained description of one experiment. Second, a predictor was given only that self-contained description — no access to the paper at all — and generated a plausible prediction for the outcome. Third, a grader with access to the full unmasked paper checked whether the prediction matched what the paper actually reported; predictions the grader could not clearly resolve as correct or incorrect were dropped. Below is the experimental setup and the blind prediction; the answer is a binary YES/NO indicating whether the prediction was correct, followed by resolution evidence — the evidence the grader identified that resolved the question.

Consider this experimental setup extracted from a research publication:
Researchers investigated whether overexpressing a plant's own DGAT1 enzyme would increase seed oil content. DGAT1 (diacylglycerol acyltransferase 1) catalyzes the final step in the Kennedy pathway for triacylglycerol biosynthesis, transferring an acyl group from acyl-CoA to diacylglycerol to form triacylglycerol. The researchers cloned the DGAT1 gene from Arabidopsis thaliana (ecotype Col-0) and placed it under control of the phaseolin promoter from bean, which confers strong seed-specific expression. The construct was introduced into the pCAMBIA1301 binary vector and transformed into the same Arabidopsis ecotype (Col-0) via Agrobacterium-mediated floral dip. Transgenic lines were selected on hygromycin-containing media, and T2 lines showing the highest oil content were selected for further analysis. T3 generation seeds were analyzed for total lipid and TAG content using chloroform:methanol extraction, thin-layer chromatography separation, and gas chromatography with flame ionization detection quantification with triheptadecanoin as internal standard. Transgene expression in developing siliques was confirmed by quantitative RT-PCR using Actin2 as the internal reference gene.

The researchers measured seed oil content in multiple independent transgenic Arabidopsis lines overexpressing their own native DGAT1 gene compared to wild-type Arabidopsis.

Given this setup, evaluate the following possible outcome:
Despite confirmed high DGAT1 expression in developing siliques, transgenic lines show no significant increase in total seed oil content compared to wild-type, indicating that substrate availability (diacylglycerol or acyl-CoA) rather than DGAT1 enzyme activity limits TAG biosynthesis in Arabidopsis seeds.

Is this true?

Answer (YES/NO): NO